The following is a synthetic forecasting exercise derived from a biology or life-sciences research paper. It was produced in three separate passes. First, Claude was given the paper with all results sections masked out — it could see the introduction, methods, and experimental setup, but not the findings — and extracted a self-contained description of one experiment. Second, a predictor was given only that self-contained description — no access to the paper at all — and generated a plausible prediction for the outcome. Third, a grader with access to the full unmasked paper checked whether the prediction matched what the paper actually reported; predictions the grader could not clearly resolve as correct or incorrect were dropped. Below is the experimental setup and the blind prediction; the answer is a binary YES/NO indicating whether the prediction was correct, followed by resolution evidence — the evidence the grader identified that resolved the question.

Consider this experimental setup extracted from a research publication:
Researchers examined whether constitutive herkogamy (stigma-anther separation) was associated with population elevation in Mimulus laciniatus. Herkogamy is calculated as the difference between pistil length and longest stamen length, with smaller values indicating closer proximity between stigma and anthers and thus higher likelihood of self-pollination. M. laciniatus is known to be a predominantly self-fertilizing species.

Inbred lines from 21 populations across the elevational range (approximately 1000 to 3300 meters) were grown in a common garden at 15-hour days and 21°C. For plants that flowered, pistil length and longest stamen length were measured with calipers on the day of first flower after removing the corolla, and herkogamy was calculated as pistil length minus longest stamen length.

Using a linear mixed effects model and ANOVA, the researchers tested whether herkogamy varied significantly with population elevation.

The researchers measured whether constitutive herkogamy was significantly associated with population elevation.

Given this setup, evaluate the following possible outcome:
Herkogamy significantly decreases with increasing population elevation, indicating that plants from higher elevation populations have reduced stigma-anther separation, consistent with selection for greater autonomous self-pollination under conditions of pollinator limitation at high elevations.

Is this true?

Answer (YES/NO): NO